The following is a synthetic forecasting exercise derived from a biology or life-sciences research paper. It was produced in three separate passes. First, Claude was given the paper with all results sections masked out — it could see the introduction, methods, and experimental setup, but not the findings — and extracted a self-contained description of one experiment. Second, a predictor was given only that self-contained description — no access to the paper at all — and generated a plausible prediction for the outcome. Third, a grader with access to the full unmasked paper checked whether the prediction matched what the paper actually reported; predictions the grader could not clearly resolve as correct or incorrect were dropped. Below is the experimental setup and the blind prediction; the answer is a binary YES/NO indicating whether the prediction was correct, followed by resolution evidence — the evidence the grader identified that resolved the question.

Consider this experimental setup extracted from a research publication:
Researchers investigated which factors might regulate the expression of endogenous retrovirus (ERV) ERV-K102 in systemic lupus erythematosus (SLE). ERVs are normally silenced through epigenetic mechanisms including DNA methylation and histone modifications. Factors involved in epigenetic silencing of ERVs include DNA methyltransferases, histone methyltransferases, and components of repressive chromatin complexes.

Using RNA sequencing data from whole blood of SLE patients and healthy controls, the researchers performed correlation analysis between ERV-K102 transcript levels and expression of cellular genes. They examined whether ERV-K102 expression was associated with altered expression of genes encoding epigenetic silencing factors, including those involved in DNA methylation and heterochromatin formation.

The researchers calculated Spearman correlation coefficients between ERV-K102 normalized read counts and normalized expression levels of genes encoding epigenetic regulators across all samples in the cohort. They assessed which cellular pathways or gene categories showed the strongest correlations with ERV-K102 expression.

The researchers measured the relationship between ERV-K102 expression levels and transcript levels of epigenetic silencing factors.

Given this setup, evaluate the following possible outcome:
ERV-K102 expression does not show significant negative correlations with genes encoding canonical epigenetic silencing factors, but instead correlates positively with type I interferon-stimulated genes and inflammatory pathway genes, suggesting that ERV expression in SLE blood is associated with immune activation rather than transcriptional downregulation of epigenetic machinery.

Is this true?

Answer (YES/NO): NO